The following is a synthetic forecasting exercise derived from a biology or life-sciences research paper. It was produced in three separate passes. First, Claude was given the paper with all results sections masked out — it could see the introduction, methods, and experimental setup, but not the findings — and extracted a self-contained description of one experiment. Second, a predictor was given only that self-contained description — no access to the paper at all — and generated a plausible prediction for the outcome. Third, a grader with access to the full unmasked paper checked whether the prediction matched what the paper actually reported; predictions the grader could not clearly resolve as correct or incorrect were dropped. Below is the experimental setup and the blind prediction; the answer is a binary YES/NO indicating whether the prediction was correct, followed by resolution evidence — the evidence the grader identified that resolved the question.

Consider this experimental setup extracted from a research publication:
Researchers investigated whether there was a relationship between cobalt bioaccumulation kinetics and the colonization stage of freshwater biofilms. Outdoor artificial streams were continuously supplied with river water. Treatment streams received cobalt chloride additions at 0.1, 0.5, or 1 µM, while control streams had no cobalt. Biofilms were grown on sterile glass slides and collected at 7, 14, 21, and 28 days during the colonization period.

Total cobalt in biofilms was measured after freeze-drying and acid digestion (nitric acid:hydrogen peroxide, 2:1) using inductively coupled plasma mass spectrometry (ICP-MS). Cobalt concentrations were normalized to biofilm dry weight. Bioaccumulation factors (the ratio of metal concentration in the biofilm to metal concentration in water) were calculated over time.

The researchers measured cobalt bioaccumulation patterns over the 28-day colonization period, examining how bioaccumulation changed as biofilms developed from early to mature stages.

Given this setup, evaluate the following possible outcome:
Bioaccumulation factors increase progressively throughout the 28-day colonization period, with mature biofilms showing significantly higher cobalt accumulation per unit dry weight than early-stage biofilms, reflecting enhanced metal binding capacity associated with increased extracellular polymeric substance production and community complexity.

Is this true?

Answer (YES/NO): NO